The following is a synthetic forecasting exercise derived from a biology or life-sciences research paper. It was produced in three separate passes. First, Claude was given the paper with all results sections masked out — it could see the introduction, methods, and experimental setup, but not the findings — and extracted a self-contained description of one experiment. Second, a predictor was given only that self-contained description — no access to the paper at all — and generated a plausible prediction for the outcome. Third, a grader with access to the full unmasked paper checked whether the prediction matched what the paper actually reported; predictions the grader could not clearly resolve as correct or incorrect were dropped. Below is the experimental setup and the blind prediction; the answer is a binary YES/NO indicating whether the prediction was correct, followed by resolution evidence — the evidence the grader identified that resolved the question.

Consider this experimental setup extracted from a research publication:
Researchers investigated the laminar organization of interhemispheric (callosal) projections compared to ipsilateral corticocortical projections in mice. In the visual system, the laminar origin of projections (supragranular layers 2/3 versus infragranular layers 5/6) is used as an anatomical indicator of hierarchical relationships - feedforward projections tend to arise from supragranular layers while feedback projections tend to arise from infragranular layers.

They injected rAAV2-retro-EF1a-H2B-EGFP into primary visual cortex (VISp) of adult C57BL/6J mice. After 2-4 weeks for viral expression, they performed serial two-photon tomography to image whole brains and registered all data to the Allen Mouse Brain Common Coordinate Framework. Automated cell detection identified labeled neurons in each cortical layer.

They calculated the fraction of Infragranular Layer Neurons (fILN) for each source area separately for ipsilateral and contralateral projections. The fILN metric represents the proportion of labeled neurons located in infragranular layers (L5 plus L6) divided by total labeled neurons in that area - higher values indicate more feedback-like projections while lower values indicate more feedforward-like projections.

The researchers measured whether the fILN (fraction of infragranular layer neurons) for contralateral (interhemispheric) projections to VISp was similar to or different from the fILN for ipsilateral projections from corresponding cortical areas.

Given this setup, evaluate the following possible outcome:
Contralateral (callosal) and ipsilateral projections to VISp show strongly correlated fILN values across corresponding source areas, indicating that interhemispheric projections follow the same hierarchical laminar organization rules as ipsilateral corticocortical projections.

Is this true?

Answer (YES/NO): NO